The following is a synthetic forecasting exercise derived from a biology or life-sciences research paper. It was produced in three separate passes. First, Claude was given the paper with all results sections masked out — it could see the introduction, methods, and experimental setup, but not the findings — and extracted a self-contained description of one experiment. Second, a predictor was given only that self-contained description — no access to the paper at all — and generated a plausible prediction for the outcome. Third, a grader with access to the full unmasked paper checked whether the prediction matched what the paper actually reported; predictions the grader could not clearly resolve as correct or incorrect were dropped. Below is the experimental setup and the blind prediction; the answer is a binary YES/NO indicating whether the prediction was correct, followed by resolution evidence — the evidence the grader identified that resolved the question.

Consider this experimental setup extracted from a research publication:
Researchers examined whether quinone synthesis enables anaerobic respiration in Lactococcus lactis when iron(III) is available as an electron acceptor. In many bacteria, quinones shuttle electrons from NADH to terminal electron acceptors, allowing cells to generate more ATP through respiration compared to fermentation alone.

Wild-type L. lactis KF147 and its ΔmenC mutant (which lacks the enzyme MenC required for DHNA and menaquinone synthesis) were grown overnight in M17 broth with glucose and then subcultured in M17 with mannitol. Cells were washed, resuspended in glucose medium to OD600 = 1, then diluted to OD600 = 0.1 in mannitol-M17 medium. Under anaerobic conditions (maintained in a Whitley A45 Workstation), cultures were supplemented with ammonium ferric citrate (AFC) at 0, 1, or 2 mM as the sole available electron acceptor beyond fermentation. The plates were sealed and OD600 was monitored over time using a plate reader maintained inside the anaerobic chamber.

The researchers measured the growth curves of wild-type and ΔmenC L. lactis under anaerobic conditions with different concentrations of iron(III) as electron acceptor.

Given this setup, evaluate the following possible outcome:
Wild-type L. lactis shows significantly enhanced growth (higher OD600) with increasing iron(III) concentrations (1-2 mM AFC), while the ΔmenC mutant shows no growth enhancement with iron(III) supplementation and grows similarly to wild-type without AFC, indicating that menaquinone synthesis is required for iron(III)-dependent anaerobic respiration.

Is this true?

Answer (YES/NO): NO